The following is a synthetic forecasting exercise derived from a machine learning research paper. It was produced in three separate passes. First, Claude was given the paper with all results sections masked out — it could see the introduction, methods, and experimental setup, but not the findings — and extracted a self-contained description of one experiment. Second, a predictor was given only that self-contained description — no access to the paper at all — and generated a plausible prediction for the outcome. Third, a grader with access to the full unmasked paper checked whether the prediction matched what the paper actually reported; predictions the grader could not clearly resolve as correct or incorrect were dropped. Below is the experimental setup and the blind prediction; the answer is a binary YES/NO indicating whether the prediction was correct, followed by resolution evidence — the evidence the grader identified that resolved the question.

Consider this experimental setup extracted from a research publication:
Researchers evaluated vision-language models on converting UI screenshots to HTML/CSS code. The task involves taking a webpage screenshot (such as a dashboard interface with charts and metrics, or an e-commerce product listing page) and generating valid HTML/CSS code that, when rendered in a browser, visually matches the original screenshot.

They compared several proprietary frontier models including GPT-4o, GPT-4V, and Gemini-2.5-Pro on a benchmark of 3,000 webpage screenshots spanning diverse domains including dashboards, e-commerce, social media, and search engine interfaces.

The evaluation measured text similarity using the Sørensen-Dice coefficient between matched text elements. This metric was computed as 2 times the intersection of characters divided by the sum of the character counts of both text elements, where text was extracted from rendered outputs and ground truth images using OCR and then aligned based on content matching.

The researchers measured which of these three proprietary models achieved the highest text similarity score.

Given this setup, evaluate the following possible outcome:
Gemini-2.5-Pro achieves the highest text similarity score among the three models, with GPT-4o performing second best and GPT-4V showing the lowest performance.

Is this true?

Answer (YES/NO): NO